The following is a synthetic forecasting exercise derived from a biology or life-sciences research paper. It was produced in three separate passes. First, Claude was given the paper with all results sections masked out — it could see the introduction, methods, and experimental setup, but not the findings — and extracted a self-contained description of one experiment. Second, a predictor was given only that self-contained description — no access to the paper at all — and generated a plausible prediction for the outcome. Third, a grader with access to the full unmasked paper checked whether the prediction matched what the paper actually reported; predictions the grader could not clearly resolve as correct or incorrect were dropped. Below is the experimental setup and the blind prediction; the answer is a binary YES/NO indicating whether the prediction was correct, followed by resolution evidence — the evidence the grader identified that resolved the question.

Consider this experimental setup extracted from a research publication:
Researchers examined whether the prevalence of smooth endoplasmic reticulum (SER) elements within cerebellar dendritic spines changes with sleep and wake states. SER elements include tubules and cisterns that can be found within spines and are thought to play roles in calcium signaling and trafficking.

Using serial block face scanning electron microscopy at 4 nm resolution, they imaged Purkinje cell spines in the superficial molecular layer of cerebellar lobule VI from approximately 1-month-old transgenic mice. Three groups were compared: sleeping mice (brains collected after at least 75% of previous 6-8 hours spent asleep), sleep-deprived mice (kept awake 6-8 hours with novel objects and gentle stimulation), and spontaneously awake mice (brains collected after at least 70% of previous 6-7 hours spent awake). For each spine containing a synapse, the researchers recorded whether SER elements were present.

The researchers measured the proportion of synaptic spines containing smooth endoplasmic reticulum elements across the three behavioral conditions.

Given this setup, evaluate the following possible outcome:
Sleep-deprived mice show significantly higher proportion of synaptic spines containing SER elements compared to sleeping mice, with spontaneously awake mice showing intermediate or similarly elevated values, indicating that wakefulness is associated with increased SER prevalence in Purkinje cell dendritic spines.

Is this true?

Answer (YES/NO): NO